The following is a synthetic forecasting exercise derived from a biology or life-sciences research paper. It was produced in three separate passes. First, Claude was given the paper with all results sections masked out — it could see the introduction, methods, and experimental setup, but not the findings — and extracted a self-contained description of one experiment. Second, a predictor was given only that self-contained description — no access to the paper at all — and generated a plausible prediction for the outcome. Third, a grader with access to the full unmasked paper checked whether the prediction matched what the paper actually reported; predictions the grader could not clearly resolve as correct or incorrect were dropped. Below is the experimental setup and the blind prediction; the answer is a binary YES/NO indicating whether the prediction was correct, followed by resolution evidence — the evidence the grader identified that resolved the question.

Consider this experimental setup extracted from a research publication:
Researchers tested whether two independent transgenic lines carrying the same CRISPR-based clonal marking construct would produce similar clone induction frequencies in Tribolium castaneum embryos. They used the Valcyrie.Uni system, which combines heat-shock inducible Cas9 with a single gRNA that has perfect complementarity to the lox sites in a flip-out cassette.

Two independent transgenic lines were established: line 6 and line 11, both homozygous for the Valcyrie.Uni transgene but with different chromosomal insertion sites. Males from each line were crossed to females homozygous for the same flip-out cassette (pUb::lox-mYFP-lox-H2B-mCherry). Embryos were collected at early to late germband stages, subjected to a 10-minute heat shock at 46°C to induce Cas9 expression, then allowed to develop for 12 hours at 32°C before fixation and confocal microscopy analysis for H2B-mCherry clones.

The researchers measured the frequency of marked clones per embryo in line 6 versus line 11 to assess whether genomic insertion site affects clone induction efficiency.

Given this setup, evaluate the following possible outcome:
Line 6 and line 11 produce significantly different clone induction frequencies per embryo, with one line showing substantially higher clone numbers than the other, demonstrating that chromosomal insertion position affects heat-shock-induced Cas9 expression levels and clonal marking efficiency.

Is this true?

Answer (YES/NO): YES